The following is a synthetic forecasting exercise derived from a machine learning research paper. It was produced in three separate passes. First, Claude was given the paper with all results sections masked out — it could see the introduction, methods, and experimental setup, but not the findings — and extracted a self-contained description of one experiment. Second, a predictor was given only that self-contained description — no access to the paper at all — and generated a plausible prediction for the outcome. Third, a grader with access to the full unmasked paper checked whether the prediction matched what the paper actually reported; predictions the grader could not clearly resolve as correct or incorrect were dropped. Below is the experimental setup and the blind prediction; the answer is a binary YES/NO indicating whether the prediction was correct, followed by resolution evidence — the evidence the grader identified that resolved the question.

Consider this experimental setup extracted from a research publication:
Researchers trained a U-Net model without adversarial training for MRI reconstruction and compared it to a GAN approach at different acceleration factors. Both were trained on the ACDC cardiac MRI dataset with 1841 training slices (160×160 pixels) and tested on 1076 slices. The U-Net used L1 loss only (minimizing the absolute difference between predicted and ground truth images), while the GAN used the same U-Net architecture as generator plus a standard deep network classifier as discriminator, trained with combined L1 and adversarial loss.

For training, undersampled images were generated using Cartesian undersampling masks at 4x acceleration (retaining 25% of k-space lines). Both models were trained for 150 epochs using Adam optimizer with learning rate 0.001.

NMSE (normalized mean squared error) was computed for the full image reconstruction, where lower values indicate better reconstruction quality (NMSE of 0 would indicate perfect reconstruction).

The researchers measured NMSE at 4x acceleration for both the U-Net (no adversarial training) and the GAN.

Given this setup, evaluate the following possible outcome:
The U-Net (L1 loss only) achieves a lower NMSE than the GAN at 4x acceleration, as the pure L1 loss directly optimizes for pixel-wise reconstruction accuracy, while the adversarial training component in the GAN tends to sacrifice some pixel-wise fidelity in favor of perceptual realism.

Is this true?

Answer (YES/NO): NO